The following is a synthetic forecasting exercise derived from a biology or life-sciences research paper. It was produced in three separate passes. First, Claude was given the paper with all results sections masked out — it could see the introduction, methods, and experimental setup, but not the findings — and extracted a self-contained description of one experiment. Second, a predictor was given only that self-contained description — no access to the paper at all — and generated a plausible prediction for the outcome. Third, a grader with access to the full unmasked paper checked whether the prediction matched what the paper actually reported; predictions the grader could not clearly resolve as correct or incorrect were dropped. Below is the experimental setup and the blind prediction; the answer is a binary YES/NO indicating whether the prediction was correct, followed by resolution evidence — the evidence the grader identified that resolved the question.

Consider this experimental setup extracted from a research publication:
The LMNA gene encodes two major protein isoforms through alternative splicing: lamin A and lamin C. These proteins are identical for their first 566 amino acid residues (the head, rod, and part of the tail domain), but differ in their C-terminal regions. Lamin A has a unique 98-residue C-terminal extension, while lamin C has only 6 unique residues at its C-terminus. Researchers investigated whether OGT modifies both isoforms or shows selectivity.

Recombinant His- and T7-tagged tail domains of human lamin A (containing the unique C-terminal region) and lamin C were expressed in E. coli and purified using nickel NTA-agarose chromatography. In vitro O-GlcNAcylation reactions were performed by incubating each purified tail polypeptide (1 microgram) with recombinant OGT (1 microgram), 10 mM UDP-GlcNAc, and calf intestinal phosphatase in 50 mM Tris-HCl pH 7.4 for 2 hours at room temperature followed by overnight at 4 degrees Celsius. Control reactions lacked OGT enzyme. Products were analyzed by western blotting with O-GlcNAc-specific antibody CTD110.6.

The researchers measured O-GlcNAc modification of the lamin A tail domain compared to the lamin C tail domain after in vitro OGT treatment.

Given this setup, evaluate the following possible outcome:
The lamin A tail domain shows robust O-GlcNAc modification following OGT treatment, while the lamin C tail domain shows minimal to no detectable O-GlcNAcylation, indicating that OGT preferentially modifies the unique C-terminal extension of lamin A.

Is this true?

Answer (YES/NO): YES